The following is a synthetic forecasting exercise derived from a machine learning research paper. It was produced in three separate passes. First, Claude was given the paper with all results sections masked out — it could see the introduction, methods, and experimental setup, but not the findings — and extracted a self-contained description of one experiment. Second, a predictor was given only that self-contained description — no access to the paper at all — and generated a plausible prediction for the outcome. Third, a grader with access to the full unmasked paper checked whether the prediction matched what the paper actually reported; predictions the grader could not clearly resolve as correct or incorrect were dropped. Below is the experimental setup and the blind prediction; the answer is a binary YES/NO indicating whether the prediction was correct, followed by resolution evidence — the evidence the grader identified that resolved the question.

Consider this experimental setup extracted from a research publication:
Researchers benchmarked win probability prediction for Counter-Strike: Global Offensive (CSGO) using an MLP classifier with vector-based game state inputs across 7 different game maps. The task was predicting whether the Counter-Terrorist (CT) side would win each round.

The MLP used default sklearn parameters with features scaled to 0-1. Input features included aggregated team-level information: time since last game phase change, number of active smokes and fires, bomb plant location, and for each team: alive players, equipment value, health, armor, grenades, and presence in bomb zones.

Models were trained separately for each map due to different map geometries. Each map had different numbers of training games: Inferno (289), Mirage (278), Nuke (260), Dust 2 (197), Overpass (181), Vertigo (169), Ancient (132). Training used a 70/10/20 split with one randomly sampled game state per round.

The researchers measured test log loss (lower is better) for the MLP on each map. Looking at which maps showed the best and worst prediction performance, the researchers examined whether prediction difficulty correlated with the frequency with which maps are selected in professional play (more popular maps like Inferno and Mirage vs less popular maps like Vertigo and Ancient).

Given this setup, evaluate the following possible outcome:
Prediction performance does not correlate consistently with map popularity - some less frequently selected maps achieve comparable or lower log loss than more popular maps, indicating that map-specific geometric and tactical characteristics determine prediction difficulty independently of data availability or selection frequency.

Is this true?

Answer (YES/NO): YES